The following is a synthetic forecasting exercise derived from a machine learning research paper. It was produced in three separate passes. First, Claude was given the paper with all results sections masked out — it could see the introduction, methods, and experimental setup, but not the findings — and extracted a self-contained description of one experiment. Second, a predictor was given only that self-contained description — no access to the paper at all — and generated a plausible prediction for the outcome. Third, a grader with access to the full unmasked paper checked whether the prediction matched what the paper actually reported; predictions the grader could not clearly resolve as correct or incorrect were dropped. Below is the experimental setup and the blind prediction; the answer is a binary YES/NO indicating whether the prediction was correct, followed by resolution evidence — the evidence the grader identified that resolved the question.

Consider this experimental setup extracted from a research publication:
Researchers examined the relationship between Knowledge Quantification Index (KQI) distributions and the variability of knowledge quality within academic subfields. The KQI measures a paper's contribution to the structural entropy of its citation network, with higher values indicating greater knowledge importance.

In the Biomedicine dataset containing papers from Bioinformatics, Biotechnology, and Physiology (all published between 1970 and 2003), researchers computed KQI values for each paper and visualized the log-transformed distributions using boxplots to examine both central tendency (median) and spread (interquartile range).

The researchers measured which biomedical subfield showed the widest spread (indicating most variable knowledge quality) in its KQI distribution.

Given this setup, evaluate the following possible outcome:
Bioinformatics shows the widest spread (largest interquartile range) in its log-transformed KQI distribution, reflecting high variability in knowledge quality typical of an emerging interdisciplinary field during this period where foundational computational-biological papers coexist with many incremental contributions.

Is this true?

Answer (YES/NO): NO